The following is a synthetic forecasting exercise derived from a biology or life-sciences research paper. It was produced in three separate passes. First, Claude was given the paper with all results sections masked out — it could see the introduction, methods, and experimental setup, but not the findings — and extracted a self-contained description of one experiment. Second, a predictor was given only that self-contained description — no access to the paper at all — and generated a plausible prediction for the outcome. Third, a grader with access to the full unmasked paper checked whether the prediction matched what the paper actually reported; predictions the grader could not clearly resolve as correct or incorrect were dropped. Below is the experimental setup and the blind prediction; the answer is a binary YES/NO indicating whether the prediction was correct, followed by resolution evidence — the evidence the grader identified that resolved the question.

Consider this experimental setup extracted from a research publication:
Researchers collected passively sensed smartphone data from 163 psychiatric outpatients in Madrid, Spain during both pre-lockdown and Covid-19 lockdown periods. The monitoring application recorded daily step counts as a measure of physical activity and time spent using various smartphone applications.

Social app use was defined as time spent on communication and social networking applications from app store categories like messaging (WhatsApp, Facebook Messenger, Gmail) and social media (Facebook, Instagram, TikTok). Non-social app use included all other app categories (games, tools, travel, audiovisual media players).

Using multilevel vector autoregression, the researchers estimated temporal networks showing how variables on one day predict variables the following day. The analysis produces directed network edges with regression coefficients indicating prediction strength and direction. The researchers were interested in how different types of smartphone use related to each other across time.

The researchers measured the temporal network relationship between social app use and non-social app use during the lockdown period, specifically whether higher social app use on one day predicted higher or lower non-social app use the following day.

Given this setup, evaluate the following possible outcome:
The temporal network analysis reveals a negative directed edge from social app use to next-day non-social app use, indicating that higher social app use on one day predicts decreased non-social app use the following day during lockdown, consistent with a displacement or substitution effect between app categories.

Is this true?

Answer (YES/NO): NO